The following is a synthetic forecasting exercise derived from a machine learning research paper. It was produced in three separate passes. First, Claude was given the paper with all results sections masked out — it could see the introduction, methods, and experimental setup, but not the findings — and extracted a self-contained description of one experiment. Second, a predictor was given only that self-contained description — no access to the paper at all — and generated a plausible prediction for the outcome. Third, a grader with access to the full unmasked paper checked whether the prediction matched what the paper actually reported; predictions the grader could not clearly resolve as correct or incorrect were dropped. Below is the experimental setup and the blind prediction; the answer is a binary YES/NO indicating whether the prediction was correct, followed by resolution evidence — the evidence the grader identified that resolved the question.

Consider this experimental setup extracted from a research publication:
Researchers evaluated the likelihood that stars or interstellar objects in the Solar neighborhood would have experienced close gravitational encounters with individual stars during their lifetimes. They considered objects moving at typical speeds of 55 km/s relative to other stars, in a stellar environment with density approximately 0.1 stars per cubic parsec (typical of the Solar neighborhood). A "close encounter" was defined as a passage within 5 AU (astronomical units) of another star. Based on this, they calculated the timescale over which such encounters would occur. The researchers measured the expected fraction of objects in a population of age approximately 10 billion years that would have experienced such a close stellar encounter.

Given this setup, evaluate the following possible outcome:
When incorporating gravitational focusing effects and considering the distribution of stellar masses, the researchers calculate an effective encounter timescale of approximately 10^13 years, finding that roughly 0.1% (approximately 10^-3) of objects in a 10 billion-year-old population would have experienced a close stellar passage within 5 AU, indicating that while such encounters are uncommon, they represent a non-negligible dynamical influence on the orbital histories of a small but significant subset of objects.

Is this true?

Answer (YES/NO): NO